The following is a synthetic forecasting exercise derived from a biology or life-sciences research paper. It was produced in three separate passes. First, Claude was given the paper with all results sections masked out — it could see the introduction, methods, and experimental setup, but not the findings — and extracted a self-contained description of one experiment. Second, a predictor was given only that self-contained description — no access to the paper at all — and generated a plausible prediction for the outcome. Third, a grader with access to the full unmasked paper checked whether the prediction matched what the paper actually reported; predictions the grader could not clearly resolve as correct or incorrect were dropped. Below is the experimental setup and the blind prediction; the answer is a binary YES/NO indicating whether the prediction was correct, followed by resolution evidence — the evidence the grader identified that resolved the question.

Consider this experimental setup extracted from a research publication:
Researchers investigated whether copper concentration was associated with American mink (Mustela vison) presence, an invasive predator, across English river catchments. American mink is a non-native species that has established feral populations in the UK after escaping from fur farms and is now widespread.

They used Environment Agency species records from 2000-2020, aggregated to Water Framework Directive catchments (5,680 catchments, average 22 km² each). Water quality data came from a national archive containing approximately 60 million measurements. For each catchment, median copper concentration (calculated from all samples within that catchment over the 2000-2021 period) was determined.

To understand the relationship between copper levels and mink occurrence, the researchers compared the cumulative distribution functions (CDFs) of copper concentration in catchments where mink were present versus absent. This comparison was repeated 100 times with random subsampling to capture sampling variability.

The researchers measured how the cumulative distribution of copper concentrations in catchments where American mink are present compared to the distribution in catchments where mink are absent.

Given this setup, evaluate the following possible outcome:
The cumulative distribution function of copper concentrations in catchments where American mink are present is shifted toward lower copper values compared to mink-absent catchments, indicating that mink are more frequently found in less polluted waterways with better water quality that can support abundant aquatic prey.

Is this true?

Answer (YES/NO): NO